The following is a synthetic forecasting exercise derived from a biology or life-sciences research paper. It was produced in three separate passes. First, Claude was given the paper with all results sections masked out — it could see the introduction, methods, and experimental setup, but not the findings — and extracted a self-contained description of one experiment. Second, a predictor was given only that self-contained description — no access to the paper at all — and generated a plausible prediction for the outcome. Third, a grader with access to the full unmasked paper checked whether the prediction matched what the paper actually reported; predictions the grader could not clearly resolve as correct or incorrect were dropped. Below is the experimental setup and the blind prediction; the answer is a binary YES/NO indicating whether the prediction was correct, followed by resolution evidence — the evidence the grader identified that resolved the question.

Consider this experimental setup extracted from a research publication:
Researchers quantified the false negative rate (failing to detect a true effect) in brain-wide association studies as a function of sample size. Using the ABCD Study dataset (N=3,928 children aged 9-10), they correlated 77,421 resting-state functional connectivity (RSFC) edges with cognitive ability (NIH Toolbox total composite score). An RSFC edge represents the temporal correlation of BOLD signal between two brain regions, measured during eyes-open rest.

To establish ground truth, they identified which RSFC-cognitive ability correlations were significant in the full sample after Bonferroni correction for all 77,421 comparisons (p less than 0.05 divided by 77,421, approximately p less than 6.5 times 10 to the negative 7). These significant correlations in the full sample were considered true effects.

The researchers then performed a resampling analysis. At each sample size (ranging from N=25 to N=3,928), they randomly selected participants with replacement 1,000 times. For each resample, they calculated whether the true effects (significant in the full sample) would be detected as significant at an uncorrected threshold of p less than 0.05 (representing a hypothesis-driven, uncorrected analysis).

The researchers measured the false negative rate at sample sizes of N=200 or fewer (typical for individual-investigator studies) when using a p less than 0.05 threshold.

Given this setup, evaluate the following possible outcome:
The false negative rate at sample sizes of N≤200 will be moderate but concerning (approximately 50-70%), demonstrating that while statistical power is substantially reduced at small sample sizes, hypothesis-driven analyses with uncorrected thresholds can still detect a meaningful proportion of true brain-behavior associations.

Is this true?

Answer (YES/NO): NO